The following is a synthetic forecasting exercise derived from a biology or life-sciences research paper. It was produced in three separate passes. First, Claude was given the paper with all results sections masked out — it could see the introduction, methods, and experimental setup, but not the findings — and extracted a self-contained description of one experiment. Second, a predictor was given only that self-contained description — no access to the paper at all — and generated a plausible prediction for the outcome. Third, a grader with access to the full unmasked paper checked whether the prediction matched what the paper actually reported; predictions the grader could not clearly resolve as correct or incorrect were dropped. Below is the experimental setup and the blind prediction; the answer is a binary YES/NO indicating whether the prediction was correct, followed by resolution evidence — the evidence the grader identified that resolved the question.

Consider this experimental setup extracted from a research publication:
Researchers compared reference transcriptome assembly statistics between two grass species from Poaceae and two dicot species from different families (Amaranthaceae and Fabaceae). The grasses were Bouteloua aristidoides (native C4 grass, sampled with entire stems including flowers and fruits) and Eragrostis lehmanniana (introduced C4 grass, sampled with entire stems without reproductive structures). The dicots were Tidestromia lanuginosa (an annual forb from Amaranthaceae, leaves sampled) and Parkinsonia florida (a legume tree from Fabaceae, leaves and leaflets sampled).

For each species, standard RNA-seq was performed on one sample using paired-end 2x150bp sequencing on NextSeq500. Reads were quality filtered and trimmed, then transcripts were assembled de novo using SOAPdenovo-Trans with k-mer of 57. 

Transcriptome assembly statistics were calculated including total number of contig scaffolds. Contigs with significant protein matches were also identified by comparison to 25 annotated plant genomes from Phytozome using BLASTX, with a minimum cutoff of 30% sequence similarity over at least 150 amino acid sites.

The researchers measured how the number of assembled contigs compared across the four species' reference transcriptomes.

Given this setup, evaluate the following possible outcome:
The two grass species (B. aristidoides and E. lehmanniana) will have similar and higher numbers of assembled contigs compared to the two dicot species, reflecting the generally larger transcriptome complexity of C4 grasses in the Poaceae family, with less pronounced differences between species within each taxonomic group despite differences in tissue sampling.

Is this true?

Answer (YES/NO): NO